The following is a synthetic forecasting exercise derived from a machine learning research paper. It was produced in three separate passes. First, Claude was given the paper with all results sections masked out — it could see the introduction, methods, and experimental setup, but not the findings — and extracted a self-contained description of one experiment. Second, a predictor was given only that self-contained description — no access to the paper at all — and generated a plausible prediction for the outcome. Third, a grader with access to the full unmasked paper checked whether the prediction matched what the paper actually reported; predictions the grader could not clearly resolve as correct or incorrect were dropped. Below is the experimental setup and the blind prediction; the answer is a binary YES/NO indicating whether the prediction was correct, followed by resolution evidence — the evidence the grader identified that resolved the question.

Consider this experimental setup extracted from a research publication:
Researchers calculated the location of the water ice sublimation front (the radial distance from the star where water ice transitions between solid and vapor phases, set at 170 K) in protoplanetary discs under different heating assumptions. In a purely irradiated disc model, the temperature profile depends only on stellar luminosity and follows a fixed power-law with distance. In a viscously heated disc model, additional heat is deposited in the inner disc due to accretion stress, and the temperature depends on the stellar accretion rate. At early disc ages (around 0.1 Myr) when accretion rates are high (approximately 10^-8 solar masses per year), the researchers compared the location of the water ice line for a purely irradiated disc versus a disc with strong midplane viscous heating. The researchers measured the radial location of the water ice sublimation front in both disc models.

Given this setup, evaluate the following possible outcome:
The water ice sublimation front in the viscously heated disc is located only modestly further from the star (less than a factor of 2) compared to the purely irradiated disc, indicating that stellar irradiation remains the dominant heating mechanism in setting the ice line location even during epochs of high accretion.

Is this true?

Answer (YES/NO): NO